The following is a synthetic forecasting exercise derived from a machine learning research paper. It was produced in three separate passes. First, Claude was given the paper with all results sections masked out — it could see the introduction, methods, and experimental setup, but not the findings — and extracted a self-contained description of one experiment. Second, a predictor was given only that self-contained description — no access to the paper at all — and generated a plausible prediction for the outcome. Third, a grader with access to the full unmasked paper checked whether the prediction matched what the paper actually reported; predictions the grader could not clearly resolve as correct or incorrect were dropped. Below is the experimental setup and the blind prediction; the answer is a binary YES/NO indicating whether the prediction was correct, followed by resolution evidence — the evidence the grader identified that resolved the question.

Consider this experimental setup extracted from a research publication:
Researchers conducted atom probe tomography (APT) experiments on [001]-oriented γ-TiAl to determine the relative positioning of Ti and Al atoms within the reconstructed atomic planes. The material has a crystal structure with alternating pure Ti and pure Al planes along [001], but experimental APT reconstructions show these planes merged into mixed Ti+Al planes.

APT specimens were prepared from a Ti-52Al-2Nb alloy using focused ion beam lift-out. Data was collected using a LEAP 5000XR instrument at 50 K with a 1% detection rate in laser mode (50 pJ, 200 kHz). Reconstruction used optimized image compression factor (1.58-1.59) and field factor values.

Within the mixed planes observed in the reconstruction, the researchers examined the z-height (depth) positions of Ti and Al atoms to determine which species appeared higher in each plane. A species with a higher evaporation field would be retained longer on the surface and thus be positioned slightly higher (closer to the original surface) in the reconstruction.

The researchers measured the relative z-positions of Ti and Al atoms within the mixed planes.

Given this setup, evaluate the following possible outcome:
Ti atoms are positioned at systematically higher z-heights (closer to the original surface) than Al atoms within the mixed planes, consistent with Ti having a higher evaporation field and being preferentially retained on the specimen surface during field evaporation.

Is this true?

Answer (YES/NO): NO